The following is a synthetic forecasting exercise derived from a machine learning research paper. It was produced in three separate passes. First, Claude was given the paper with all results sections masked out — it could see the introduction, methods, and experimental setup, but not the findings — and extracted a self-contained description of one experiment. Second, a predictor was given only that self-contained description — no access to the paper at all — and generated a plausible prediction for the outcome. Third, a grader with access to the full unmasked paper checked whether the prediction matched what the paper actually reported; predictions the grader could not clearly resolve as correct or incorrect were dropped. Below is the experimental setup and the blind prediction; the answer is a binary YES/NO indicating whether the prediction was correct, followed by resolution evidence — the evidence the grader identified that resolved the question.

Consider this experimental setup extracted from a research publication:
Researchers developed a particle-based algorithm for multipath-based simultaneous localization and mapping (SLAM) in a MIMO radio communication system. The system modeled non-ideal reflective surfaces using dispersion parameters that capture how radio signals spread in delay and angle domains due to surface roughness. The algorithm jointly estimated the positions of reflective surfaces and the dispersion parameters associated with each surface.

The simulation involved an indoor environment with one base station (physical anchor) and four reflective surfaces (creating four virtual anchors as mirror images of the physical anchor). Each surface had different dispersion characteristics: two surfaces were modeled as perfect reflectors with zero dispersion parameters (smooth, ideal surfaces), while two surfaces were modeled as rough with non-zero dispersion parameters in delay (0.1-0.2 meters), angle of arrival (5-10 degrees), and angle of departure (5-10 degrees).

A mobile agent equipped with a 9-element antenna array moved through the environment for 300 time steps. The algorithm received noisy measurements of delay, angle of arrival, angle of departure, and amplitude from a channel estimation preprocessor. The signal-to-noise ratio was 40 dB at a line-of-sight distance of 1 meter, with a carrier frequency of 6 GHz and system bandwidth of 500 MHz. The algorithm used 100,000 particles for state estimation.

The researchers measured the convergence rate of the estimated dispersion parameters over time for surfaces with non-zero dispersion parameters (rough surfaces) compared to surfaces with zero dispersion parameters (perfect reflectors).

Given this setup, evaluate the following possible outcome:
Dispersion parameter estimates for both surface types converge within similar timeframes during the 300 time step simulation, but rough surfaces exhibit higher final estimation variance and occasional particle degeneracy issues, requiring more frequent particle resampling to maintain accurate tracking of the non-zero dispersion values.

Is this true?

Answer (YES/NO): NO